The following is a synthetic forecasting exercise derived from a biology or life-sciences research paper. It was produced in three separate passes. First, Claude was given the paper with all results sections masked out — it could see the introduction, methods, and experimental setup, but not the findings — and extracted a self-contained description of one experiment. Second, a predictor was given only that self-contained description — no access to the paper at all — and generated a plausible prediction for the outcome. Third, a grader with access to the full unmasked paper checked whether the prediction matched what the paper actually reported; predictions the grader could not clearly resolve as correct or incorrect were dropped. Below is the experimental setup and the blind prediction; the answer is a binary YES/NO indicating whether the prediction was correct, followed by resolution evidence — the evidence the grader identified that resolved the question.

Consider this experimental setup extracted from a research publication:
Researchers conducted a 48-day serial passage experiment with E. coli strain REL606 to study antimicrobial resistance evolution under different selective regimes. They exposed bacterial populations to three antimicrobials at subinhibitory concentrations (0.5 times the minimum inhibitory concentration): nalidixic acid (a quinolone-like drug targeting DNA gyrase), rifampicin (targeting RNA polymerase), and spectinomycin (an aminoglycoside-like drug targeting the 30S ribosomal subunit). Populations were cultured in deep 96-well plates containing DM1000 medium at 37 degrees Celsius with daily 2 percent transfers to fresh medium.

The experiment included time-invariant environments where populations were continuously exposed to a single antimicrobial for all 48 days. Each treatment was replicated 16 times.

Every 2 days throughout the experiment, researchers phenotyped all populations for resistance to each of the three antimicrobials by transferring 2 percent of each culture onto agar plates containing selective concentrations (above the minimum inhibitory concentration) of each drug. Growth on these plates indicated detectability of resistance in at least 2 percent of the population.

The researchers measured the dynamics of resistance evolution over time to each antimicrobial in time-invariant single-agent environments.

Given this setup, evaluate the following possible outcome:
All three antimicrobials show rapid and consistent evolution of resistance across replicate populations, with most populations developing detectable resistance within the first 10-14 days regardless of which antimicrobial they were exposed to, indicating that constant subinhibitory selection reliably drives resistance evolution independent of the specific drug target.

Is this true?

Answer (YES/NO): NO